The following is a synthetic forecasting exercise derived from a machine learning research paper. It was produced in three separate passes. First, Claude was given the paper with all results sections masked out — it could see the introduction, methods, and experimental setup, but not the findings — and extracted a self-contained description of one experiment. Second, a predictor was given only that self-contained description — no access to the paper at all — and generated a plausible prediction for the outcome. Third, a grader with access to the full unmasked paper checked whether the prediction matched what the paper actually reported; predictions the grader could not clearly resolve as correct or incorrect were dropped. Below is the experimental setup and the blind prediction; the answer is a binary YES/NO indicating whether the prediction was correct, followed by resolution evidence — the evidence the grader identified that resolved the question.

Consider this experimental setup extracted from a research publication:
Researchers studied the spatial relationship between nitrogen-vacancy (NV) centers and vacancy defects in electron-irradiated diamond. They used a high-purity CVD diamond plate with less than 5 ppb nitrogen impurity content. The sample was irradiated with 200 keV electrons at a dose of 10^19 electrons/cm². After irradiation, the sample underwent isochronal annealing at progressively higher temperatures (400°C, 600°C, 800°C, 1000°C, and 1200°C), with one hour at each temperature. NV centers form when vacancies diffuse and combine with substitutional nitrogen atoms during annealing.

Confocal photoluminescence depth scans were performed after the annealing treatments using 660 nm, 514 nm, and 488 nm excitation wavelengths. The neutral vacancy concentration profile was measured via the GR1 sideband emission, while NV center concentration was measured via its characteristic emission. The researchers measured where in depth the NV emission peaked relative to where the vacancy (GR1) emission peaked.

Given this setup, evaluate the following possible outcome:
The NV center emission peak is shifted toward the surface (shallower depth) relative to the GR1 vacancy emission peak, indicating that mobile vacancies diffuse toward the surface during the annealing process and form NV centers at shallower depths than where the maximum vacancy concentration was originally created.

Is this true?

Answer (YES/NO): NO